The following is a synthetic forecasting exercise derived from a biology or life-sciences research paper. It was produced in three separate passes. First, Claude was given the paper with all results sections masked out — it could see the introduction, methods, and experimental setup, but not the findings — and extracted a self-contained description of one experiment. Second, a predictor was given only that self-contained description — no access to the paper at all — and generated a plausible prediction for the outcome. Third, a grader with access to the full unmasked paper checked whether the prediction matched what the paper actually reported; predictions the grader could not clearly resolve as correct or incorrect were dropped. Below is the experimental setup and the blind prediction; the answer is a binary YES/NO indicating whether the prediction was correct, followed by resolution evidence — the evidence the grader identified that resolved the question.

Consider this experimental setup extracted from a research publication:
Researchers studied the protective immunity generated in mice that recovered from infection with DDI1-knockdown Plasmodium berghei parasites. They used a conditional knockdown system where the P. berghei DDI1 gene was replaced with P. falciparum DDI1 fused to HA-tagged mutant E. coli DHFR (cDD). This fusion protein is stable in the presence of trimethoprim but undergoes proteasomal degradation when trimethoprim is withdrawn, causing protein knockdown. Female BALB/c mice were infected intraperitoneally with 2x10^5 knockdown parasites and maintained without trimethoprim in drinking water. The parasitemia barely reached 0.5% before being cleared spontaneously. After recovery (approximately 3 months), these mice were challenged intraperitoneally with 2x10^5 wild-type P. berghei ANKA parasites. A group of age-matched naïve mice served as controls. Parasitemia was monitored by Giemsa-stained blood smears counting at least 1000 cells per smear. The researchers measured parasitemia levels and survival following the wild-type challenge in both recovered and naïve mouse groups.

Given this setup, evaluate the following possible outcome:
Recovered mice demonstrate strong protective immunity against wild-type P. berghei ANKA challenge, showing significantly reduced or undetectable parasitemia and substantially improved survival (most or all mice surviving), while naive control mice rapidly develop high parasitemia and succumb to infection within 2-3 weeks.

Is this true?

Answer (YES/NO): YES